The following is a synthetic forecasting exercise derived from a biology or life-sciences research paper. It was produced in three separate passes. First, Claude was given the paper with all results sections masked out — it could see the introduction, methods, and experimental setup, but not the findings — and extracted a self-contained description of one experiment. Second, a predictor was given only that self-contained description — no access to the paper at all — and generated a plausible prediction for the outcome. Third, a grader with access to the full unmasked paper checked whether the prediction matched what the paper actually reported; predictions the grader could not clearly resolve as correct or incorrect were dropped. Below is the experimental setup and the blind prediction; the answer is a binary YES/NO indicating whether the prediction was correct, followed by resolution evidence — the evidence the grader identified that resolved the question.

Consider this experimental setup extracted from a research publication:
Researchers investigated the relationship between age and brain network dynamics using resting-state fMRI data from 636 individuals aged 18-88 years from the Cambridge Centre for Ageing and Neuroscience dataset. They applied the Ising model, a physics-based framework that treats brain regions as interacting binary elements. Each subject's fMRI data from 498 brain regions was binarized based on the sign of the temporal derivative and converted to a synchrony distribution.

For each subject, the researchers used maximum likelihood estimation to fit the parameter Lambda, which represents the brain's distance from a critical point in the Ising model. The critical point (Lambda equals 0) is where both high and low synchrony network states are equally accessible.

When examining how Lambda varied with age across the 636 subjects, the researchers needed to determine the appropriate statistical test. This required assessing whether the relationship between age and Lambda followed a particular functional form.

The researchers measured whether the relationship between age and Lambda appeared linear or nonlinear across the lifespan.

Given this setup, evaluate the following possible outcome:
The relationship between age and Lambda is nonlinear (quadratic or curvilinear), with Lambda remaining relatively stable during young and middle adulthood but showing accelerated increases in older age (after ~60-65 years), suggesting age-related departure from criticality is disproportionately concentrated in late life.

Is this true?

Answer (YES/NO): NO